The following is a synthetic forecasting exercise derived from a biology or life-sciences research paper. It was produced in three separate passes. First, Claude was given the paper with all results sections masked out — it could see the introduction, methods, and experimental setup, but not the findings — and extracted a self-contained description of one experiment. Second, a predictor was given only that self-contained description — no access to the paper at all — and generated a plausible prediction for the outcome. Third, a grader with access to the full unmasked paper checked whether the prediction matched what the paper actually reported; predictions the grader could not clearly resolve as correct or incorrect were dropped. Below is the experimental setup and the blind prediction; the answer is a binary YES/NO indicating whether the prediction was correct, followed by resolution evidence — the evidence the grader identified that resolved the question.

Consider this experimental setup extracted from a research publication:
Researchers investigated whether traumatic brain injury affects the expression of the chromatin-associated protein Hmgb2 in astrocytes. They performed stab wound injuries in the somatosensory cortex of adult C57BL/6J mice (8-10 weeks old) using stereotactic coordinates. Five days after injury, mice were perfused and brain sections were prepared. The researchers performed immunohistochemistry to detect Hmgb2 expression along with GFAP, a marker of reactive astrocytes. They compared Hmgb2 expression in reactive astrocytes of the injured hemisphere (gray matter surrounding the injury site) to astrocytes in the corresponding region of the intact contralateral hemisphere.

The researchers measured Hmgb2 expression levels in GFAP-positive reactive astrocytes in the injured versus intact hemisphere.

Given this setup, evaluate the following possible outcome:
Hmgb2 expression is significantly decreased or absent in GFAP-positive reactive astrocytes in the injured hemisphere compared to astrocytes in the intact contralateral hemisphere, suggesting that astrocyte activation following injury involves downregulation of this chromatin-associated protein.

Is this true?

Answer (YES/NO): NO